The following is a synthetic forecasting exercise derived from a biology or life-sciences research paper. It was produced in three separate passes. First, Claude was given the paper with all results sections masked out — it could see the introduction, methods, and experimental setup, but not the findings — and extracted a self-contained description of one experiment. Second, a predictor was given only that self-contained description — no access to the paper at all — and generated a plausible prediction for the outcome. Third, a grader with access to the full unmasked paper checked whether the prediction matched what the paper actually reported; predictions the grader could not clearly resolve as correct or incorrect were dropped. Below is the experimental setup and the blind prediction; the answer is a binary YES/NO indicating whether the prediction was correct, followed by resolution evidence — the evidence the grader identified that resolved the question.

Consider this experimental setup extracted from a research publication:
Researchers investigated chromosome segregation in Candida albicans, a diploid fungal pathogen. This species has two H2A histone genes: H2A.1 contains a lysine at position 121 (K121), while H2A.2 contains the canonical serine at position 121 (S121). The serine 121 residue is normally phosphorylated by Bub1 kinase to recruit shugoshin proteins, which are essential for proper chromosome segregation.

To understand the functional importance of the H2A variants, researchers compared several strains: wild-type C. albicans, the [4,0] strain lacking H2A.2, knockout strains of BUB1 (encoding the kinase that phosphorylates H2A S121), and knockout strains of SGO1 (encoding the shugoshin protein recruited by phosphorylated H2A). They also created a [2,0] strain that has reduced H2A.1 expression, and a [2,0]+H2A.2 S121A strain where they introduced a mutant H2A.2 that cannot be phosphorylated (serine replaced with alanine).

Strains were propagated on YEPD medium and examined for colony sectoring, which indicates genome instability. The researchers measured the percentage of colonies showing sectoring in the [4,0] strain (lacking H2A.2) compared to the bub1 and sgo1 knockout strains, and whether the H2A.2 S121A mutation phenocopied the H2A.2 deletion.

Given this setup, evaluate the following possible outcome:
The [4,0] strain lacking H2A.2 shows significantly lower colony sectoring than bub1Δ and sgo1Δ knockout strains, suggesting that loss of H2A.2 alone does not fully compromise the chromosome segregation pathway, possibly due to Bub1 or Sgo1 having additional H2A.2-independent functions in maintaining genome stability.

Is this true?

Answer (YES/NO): NO